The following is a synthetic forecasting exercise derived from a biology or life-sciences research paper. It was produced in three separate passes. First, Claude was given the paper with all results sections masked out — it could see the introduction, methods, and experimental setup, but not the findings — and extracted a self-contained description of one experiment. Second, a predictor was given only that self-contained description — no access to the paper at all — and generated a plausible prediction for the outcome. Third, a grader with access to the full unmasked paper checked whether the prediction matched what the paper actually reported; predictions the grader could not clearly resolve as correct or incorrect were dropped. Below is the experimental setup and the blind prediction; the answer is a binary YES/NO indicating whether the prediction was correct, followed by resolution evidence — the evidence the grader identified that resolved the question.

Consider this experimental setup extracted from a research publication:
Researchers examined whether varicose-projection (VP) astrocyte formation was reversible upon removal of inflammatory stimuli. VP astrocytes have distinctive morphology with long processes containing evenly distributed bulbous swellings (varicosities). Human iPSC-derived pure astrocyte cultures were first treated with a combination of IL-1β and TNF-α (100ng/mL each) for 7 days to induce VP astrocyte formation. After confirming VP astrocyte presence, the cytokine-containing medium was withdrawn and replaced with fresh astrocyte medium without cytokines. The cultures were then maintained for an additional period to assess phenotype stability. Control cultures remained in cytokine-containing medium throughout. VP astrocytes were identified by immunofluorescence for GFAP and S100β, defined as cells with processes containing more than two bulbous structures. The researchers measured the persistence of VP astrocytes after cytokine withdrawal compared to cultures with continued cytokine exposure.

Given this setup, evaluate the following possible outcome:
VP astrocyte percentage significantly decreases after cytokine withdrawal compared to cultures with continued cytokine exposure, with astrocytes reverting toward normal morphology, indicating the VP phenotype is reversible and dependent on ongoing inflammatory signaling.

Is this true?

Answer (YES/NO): YES